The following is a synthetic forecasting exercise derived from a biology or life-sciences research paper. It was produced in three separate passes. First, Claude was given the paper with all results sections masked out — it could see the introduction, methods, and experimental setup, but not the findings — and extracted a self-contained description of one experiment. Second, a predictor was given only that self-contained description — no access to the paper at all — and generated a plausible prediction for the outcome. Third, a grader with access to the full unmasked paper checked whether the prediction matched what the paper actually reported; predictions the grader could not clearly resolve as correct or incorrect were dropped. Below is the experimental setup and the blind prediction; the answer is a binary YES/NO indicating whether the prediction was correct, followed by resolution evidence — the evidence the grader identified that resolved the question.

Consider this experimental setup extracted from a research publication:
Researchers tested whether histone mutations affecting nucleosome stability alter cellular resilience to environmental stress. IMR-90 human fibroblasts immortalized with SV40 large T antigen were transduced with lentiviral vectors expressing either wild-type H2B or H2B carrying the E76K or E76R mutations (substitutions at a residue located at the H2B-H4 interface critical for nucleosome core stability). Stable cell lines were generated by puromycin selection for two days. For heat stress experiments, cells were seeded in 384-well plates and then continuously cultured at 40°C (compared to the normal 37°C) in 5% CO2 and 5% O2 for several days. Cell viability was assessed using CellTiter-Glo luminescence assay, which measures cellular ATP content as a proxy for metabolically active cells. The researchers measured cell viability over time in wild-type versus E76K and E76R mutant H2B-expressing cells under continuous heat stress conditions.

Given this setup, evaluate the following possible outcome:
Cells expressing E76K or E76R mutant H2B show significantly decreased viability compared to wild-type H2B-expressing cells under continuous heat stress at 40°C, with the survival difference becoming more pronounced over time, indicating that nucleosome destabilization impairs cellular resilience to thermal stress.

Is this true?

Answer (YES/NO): YES